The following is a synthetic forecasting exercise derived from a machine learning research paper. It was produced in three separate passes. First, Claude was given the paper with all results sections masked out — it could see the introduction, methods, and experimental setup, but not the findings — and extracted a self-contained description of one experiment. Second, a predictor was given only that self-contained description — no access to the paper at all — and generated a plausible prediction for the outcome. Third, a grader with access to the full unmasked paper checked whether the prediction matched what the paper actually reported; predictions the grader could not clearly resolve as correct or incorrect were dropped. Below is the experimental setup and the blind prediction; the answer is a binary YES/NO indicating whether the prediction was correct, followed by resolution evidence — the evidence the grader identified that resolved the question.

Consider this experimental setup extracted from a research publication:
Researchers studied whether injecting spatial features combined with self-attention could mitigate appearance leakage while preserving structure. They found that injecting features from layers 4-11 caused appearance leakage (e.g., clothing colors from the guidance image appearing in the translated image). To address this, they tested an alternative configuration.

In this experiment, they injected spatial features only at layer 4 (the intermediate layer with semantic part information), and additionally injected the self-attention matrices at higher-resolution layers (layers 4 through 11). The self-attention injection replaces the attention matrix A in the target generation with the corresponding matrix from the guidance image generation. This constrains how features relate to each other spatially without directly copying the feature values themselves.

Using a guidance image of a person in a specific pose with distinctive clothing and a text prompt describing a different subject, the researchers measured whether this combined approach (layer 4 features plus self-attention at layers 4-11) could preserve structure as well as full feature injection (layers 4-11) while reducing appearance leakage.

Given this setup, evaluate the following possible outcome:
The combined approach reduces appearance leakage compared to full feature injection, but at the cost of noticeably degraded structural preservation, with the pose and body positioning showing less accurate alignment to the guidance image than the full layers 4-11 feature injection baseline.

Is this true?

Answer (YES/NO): NO